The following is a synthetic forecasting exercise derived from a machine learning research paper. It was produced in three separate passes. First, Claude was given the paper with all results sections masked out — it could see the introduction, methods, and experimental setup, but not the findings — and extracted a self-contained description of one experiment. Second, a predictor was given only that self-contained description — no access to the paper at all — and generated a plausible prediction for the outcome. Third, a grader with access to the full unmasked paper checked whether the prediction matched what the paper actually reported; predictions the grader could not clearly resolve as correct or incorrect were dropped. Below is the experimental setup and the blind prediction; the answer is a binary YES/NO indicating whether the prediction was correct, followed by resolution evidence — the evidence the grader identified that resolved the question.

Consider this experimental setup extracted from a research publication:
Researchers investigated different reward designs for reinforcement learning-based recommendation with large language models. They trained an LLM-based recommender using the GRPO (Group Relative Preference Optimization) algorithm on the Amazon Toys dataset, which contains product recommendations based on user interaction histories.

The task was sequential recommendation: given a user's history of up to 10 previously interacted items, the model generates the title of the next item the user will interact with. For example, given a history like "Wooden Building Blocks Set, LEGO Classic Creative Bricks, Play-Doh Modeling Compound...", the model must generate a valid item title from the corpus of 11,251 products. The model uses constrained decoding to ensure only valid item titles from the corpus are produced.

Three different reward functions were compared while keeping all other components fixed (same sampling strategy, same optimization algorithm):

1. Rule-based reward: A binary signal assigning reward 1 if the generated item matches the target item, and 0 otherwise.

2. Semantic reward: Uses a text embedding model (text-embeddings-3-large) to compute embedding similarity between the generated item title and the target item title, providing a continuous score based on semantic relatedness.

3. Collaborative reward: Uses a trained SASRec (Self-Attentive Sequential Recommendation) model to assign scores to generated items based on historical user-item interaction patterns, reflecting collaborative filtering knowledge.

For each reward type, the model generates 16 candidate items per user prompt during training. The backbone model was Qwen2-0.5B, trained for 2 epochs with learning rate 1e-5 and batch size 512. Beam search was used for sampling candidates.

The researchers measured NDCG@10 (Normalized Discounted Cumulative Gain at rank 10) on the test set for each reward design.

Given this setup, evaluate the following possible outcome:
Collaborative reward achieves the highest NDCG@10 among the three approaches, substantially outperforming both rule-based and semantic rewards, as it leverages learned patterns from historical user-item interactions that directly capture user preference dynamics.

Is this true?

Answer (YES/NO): NO